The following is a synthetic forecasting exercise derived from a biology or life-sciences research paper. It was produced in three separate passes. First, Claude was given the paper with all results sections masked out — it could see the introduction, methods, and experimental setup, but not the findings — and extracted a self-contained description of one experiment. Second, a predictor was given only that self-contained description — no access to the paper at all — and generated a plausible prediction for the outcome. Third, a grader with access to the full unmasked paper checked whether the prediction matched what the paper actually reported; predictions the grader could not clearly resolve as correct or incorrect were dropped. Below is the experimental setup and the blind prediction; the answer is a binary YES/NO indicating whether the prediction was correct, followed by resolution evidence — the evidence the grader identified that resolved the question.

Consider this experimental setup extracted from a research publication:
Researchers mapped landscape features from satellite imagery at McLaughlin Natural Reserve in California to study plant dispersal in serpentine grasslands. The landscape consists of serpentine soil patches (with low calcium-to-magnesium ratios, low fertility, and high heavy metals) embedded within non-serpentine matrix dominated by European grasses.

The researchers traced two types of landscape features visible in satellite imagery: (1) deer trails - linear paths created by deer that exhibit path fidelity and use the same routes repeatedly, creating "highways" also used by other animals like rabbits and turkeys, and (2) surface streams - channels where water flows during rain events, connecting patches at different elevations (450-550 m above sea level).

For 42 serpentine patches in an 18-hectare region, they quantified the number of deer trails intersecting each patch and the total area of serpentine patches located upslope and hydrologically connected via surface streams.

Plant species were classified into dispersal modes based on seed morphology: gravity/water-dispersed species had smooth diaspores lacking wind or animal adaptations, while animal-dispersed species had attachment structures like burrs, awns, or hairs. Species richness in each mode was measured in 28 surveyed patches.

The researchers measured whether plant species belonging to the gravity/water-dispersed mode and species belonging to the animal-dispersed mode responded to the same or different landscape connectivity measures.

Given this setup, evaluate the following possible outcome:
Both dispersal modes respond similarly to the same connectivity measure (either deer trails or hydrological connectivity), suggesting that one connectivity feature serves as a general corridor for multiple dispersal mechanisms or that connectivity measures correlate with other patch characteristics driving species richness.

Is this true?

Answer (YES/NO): NO